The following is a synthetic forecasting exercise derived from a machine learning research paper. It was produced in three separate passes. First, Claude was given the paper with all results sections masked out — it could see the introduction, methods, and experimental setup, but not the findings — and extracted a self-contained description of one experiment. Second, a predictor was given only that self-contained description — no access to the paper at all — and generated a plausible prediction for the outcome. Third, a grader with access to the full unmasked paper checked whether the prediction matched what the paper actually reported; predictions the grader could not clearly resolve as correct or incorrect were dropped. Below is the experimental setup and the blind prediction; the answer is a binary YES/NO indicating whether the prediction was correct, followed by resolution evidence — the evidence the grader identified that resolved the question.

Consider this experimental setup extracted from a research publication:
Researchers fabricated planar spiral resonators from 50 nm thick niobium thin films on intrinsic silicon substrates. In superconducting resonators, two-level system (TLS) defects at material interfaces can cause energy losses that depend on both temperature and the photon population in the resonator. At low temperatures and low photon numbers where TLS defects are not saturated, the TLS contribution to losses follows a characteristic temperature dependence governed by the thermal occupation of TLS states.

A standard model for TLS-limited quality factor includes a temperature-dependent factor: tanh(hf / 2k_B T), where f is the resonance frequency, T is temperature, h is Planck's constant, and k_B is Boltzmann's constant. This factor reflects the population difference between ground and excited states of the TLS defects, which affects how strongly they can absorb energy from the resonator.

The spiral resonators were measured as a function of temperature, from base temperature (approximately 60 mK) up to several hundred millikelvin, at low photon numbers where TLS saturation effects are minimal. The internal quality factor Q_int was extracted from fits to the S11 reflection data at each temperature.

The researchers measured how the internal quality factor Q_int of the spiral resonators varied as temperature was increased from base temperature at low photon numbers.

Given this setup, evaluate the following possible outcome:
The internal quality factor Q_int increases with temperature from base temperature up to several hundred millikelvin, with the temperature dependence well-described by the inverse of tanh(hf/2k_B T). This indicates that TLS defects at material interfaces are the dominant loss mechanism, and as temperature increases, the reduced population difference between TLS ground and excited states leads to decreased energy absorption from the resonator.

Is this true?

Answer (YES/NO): YES